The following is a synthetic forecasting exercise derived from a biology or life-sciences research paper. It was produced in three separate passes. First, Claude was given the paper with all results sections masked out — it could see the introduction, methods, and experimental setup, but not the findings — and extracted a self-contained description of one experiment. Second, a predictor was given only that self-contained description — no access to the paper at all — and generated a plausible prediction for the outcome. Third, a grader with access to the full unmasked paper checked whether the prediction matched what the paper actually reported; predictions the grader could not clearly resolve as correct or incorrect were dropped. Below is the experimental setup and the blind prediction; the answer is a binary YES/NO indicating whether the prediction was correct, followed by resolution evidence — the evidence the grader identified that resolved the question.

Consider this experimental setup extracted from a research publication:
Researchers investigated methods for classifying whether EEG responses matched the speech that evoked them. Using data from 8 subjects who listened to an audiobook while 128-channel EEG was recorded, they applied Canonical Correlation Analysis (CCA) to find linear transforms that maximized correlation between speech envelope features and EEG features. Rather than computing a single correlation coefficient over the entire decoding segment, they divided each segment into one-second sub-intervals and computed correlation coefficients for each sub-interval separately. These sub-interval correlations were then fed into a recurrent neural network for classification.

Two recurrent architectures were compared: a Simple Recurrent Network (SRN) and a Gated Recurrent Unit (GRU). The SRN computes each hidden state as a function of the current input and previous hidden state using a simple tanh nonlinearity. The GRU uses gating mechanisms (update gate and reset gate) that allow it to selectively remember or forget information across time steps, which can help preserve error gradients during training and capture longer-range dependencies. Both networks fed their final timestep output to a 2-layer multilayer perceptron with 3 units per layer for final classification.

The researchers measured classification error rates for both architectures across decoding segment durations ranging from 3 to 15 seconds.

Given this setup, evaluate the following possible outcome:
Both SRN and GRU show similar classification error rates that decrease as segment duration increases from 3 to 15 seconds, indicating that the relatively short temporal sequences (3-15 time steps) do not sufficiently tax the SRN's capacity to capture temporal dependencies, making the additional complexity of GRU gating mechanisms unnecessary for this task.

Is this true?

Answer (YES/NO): NO